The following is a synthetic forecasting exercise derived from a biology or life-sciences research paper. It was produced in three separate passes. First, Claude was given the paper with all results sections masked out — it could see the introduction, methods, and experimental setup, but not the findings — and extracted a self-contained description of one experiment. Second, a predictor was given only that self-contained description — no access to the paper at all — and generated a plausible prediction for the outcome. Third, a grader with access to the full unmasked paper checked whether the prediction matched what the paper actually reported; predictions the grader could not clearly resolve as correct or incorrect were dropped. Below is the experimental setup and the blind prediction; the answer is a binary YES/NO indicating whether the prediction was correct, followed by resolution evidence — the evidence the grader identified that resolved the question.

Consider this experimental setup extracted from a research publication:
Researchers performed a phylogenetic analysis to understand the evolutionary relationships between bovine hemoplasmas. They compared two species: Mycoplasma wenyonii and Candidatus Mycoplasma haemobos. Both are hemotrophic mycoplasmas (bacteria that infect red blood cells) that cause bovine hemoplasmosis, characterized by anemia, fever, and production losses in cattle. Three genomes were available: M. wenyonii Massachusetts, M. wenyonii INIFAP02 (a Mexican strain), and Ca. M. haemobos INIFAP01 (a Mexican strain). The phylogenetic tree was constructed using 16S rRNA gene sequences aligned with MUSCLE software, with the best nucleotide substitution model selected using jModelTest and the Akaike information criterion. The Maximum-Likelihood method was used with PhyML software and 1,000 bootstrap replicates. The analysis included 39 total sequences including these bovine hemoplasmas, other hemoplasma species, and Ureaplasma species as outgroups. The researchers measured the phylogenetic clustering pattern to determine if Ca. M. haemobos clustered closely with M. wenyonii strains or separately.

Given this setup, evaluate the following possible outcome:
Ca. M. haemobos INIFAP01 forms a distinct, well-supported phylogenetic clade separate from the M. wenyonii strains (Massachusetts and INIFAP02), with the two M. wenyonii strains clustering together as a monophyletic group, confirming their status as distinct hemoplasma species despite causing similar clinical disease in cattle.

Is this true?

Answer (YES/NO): YES